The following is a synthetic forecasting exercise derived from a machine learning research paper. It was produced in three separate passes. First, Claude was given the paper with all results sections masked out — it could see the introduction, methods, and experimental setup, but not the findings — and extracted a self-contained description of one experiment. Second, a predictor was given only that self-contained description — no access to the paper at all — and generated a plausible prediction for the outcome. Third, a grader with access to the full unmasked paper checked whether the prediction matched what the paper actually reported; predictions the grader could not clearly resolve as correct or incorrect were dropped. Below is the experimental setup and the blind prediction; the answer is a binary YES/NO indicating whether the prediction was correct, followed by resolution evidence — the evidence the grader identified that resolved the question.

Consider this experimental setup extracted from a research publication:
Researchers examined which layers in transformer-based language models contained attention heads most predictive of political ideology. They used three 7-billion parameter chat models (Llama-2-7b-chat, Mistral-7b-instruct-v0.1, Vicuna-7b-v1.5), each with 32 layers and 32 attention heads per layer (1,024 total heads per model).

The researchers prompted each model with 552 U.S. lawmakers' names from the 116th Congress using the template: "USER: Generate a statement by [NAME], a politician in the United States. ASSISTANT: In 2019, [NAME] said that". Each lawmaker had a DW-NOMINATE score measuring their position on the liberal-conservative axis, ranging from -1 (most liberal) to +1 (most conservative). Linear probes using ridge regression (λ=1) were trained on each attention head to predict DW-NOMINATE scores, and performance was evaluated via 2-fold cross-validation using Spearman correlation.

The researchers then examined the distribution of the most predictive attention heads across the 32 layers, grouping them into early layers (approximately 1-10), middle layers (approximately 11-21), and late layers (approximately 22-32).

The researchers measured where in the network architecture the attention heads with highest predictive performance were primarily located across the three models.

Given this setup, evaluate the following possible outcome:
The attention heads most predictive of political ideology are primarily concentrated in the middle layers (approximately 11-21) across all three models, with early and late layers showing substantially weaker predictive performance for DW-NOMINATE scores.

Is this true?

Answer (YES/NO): YES